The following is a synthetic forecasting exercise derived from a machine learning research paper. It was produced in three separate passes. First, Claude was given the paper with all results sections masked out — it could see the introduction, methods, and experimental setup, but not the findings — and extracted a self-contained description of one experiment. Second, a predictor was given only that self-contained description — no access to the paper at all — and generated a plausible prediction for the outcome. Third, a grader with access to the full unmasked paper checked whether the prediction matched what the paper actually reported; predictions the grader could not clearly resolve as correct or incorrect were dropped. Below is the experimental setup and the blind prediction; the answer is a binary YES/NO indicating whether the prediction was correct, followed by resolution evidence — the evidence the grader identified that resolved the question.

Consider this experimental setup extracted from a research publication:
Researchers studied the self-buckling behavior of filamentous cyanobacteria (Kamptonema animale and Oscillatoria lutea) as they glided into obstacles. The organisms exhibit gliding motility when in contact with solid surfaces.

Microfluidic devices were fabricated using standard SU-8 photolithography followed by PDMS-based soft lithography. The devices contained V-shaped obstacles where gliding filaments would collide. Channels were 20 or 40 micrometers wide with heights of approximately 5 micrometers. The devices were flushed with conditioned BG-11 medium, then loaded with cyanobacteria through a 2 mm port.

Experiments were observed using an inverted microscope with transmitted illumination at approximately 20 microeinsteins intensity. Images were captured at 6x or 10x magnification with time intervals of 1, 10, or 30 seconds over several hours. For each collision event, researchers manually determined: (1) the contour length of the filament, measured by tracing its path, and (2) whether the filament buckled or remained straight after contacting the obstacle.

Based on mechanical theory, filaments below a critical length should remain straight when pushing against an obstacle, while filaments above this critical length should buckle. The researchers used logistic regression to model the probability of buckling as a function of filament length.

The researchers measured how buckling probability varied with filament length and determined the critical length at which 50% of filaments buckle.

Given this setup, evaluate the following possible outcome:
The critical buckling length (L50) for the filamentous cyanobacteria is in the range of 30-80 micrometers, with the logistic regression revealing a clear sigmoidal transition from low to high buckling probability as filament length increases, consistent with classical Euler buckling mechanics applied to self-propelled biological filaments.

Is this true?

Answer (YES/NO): NO